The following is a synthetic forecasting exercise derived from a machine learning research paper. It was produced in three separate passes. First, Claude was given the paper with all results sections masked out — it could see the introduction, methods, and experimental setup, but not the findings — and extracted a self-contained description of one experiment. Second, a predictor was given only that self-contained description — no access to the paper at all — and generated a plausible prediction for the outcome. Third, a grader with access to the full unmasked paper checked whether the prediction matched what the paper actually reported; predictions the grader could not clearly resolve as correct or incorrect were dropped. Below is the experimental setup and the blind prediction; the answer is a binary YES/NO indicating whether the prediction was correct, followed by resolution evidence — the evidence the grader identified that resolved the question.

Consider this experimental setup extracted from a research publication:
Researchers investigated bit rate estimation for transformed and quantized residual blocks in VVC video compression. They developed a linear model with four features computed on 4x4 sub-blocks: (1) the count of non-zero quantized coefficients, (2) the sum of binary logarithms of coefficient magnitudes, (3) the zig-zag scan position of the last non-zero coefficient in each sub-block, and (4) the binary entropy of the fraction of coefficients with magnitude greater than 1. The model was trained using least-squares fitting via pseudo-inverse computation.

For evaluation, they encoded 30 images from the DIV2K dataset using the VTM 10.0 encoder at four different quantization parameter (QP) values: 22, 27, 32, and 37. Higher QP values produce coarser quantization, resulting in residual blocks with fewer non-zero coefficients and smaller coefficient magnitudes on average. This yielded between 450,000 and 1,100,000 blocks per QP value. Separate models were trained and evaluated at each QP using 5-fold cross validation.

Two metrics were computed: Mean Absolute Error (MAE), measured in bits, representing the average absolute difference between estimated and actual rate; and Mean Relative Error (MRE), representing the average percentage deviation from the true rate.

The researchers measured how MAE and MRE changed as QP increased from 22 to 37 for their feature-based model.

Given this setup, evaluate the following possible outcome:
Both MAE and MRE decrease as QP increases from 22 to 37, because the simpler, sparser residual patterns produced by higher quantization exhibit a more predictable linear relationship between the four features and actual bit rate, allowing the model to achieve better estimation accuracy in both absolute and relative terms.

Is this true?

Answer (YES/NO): NO